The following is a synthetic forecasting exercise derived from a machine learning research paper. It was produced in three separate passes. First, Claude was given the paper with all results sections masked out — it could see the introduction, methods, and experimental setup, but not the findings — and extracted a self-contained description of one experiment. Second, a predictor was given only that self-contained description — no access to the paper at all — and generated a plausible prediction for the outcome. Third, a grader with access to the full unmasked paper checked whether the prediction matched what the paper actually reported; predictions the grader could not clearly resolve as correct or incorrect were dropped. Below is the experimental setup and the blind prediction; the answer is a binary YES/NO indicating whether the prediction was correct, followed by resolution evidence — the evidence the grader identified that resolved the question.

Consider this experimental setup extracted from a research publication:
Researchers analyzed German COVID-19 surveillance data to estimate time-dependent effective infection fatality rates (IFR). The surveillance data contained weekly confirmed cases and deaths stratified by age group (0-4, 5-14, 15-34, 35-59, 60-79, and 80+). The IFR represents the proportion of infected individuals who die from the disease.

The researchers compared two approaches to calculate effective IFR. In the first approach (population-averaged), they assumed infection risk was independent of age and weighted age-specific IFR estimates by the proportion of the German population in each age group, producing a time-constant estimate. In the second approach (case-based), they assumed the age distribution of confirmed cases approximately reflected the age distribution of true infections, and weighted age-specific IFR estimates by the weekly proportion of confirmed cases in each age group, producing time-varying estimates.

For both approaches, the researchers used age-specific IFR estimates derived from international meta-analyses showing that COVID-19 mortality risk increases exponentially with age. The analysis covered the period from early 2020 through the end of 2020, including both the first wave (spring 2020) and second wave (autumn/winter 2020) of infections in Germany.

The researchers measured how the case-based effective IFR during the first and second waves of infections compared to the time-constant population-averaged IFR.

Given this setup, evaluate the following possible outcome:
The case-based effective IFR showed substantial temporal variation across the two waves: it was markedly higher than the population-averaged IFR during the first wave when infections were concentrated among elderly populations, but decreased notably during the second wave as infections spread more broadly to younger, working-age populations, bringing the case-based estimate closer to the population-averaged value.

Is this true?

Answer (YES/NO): NO